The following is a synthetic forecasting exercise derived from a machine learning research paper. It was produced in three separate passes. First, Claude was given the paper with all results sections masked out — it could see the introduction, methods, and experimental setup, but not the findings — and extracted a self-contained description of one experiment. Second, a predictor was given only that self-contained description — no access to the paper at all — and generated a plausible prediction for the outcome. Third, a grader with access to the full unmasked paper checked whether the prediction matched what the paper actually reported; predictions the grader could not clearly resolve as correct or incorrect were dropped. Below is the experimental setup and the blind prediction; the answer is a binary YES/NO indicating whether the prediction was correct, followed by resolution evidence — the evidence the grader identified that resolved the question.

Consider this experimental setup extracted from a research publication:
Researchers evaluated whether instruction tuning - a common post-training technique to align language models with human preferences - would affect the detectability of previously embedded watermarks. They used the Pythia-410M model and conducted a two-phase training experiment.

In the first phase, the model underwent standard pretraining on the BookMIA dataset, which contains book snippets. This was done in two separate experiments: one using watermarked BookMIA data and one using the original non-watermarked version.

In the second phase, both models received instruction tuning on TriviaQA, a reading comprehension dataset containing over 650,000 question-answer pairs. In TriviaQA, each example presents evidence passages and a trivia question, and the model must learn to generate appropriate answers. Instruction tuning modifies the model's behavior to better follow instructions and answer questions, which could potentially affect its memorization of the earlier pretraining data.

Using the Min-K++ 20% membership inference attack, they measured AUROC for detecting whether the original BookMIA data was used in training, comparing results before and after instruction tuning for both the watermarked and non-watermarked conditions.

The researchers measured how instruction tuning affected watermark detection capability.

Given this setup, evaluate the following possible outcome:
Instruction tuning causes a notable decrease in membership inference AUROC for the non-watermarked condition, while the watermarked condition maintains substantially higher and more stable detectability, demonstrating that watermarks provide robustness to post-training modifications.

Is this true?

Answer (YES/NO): YES